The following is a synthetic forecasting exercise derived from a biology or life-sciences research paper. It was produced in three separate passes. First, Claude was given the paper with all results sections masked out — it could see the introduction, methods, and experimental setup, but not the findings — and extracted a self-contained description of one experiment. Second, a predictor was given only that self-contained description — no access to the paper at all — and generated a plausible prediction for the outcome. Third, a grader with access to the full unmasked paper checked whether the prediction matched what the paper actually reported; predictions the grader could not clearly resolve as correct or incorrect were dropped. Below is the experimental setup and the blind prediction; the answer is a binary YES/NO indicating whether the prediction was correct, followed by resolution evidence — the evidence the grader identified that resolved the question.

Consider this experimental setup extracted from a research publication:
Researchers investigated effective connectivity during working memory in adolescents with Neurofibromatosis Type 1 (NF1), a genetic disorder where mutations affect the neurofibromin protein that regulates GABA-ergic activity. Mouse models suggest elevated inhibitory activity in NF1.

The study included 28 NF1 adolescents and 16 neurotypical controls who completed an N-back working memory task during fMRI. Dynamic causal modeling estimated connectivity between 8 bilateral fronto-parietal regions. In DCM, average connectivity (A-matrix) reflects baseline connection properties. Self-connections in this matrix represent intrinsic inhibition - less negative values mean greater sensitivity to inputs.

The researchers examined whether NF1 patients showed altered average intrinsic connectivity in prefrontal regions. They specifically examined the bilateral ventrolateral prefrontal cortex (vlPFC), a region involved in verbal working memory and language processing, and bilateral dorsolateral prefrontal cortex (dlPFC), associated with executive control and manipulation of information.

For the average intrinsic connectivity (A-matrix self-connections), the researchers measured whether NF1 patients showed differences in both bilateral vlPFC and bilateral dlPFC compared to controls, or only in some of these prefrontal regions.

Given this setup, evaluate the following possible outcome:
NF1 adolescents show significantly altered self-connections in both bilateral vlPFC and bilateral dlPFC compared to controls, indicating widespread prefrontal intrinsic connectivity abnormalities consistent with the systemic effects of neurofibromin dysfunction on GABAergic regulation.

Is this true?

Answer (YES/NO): NO